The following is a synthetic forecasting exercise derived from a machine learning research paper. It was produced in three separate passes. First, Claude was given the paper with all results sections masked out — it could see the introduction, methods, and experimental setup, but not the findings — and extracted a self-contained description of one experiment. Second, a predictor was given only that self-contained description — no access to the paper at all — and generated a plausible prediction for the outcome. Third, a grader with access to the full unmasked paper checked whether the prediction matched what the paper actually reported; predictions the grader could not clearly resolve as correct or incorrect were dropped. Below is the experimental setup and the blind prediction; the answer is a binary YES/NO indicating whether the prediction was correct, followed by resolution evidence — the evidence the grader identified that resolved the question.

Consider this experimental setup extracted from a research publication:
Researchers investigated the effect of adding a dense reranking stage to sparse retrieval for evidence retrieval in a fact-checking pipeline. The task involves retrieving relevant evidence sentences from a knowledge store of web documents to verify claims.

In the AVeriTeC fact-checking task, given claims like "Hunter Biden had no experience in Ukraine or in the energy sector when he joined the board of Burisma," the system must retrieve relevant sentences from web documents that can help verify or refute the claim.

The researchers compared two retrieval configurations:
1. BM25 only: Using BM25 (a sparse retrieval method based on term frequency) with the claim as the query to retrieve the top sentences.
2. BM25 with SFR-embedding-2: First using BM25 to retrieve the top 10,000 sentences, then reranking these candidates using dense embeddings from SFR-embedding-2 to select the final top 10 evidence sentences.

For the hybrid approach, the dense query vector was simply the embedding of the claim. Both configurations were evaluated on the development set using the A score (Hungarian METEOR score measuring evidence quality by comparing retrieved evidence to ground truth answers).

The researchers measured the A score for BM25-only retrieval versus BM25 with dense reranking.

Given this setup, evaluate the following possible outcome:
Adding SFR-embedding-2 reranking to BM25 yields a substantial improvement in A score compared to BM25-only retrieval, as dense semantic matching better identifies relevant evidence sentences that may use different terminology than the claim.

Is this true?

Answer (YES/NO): YES